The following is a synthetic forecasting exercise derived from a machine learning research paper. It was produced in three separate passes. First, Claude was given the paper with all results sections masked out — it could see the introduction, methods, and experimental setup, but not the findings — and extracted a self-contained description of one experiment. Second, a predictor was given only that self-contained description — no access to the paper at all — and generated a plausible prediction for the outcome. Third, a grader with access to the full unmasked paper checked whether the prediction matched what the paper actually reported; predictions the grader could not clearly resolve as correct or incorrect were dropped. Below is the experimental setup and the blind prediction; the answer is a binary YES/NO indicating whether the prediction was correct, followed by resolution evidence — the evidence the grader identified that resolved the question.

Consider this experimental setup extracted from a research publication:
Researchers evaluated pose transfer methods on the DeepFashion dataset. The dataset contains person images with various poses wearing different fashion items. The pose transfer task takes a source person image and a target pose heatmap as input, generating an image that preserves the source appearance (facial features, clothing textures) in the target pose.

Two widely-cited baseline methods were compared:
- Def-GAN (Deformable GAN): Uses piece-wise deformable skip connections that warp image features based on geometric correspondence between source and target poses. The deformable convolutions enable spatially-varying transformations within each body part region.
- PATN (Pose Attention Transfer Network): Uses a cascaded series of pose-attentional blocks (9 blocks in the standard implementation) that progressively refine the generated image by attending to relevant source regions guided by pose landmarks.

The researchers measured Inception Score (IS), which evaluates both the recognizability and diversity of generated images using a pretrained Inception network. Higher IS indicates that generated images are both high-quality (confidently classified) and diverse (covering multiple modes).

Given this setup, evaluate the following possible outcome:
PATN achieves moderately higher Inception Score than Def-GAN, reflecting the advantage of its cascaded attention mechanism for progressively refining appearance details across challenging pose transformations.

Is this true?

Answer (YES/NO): NO